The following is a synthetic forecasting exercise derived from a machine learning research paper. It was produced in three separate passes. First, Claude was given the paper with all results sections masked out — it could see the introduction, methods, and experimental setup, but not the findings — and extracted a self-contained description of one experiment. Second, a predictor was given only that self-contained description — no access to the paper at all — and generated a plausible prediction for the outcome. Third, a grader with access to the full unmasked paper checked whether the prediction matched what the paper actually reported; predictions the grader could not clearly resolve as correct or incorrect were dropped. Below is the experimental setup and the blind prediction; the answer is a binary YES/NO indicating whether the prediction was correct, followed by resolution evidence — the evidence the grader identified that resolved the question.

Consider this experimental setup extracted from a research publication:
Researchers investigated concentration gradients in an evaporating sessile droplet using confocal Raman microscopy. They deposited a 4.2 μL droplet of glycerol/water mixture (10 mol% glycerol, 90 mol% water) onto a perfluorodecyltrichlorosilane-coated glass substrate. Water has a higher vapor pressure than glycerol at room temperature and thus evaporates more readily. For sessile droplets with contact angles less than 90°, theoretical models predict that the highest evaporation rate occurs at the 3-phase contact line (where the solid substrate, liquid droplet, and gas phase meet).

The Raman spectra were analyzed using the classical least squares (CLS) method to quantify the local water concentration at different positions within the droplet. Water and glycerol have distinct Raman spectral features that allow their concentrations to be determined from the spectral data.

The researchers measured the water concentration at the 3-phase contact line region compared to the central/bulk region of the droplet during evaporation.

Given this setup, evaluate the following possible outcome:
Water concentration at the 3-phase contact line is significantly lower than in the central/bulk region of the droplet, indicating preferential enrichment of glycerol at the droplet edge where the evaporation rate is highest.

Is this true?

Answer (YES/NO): YES